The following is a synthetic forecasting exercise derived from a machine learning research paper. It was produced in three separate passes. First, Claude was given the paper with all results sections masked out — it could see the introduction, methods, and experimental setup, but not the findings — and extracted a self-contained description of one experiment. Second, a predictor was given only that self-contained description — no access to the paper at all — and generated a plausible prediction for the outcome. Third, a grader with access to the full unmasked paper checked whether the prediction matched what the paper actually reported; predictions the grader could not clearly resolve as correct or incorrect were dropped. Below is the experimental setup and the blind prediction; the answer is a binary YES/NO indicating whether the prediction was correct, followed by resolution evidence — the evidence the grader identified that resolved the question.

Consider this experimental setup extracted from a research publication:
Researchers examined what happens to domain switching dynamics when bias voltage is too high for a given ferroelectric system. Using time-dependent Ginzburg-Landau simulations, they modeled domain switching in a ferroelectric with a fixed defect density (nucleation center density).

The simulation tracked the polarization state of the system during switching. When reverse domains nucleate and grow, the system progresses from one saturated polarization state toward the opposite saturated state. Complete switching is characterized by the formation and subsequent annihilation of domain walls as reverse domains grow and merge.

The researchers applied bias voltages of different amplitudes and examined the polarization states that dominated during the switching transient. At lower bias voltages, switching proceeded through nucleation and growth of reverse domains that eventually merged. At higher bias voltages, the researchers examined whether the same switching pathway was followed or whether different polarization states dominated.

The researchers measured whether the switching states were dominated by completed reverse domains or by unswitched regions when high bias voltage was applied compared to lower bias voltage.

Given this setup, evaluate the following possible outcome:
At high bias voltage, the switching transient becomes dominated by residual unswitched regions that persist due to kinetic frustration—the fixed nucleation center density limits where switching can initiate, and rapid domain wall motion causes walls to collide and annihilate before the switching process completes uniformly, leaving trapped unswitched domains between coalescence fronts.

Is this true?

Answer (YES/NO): NO